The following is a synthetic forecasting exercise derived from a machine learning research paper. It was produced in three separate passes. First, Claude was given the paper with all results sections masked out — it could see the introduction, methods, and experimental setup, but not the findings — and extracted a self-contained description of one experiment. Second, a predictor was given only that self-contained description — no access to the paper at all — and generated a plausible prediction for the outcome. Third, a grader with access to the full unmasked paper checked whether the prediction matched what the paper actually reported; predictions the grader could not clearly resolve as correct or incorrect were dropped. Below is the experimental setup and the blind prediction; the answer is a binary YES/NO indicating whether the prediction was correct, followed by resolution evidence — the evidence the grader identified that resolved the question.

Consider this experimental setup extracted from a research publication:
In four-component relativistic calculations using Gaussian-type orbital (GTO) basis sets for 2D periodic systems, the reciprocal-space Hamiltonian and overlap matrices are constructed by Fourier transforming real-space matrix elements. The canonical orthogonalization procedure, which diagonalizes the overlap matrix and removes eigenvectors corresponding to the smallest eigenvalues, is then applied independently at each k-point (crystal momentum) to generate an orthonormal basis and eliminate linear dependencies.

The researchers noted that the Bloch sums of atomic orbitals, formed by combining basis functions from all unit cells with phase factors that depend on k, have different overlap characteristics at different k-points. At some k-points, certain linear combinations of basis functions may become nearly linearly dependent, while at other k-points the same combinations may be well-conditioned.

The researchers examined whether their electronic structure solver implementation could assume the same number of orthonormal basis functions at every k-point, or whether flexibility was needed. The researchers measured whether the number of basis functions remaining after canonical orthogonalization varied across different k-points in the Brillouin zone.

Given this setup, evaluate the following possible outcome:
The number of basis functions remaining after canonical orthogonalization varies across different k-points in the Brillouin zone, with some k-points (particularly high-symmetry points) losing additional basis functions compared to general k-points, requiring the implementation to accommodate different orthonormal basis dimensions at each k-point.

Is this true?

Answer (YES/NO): NO